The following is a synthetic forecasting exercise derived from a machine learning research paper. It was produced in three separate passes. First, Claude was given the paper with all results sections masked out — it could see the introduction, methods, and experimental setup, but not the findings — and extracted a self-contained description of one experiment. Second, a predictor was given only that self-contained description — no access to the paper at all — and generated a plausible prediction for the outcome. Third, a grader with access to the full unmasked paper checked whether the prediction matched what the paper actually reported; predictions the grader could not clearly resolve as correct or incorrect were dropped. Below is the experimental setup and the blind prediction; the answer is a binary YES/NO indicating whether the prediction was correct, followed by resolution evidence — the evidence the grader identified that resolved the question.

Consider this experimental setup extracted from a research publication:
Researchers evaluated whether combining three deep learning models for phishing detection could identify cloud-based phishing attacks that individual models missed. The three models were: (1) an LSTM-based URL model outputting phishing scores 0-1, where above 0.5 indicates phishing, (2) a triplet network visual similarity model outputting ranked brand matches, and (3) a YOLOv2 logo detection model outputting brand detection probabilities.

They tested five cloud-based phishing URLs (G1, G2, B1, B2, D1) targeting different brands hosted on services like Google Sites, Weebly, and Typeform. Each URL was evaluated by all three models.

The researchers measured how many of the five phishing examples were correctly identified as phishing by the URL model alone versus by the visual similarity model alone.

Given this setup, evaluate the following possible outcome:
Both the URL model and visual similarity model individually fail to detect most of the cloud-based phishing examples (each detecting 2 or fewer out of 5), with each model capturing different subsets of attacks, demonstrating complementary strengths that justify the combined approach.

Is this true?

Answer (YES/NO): NO